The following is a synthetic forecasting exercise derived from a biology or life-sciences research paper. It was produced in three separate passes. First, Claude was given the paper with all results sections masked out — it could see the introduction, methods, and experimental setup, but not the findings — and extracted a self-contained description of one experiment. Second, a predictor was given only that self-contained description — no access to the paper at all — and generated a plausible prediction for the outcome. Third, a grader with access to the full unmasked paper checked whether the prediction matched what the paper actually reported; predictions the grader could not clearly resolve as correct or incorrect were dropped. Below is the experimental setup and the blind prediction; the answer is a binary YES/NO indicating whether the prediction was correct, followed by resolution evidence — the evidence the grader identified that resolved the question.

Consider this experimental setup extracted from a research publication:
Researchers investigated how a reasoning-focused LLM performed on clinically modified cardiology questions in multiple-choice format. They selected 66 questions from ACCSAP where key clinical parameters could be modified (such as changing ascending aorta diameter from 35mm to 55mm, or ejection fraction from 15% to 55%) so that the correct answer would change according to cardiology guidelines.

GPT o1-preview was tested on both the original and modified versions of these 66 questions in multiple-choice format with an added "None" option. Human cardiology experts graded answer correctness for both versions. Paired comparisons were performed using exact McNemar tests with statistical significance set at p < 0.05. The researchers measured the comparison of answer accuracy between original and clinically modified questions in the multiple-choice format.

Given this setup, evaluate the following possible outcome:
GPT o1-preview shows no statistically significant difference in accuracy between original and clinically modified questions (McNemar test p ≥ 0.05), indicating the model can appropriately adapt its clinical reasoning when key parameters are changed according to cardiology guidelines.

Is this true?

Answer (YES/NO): NO